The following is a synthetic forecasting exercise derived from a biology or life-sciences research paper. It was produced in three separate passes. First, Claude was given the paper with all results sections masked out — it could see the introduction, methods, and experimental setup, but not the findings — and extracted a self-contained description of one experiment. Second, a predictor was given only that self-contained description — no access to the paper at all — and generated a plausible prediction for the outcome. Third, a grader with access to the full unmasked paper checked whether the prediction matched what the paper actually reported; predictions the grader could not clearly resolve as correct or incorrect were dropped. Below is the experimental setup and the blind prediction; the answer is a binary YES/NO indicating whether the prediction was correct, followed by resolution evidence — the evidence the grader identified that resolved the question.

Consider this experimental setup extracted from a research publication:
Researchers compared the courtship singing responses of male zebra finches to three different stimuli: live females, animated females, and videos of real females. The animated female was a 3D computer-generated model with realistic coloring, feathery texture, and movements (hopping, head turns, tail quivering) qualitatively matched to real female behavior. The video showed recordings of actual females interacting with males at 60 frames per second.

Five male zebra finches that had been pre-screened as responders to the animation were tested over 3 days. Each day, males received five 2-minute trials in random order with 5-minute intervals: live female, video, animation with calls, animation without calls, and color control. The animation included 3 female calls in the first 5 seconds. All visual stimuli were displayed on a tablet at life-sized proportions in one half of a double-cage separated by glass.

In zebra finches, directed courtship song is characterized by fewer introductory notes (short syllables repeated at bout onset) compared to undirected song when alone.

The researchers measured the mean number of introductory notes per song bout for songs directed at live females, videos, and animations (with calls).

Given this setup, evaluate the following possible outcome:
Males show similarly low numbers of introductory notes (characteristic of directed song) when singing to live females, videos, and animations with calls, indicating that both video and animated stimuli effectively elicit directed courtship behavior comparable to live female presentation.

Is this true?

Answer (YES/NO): NO